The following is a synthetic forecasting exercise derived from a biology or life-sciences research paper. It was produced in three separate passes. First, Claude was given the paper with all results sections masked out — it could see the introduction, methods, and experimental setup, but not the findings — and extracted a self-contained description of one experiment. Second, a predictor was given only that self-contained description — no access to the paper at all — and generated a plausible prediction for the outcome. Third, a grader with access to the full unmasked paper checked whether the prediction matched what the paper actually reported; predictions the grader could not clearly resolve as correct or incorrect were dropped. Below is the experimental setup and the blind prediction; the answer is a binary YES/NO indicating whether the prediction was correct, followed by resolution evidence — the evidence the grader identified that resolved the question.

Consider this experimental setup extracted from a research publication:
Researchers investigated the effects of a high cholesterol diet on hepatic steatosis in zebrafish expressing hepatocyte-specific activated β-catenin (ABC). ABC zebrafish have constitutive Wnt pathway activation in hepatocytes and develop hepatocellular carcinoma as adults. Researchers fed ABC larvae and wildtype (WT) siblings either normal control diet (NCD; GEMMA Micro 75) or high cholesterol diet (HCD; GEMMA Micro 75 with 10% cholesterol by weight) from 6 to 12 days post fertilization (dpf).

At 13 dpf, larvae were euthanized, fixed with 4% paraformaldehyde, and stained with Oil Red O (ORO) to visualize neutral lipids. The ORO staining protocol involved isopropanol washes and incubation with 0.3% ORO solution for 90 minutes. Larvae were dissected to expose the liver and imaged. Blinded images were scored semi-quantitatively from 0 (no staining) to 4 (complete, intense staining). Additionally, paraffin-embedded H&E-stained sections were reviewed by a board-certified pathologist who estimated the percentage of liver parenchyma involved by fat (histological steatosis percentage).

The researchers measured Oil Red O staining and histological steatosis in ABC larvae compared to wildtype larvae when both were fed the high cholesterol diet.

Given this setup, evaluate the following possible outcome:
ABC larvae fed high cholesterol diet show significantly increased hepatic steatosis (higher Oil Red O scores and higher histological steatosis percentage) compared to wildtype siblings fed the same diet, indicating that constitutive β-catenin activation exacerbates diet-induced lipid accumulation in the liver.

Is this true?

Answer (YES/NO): NO